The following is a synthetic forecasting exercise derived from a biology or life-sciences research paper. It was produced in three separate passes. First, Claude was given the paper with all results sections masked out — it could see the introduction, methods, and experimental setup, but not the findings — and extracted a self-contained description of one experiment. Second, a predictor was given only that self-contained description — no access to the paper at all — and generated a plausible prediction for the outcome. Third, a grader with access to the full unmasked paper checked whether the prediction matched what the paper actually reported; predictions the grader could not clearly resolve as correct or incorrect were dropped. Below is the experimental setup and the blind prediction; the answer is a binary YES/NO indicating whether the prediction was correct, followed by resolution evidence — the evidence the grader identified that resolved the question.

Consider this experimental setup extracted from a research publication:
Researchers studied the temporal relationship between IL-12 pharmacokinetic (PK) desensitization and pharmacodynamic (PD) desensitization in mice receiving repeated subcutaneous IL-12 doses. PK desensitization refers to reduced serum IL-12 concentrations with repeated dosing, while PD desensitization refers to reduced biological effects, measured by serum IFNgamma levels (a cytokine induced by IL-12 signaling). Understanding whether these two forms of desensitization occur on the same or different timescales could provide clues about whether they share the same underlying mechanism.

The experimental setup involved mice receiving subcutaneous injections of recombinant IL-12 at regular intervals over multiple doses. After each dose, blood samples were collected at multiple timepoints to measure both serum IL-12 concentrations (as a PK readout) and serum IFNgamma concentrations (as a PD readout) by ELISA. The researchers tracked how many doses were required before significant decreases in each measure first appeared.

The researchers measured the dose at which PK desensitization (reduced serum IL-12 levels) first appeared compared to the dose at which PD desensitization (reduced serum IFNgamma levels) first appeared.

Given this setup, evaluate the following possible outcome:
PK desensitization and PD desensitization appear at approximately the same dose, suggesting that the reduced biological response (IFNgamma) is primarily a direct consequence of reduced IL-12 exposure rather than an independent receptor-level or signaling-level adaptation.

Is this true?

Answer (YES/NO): NO